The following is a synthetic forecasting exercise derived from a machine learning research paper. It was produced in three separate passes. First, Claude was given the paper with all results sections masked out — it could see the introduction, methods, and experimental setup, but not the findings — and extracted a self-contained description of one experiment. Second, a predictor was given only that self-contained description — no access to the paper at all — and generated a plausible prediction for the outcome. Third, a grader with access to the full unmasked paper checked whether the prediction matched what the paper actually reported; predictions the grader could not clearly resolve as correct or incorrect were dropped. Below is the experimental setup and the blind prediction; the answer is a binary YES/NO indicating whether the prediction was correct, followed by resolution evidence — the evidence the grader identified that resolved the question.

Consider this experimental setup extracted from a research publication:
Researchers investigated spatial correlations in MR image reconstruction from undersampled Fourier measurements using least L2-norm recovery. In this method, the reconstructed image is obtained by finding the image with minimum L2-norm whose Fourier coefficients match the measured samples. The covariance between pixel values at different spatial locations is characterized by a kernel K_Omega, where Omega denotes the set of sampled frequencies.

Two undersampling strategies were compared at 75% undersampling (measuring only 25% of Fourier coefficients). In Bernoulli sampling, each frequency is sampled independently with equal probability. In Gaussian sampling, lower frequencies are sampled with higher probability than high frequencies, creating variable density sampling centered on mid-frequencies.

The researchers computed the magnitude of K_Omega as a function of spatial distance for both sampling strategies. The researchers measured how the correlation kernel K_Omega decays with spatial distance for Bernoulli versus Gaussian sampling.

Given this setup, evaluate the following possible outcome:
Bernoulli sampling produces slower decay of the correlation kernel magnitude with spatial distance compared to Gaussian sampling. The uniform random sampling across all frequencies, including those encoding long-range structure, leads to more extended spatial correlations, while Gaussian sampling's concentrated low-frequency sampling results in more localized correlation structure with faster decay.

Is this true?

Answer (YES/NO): NO